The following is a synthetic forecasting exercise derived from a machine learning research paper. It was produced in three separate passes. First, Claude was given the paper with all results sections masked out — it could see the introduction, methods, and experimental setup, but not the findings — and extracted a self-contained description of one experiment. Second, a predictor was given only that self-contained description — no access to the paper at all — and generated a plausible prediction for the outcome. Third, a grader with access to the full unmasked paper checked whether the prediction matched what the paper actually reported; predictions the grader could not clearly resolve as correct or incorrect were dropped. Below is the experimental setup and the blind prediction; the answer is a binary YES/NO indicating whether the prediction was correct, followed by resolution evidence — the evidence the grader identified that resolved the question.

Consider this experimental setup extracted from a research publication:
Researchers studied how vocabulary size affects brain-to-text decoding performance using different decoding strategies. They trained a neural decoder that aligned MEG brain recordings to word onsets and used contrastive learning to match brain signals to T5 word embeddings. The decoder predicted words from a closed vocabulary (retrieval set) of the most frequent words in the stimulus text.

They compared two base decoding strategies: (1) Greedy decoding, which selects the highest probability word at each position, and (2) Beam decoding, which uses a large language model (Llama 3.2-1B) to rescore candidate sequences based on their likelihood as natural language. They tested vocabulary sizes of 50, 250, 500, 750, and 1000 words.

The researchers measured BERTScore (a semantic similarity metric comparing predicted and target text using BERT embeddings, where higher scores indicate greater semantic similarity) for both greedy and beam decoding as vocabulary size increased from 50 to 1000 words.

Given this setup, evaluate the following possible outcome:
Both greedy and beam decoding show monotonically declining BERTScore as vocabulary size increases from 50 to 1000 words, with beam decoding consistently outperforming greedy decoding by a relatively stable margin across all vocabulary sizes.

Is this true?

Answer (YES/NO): NO